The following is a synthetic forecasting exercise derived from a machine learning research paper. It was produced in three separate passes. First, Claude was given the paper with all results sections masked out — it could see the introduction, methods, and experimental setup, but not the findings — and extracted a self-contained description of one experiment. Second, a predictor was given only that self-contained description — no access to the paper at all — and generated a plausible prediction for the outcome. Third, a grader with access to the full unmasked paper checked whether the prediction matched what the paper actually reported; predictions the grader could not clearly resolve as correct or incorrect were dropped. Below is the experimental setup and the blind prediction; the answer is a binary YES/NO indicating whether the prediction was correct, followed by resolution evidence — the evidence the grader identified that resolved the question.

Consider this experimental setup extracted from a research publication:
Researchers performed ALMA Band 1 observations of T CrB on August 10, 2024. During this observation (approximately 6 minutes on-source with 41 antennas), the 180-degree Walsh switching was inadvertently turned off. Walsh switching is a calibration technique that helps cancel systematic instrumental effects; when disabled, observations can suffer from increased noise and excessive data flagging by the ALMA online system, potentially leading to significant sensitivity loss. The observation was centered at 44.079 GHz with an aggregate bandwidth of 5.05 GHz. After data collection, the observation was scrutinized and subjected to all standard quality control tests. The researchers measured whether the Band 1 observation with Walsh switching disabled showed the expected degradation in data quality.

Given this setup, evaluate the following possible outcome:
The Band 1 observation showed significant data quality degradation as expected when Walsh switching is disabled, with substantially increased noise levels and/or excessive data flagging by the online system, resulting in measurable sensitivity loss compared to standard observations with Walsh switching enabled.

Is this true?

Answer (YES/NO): NO